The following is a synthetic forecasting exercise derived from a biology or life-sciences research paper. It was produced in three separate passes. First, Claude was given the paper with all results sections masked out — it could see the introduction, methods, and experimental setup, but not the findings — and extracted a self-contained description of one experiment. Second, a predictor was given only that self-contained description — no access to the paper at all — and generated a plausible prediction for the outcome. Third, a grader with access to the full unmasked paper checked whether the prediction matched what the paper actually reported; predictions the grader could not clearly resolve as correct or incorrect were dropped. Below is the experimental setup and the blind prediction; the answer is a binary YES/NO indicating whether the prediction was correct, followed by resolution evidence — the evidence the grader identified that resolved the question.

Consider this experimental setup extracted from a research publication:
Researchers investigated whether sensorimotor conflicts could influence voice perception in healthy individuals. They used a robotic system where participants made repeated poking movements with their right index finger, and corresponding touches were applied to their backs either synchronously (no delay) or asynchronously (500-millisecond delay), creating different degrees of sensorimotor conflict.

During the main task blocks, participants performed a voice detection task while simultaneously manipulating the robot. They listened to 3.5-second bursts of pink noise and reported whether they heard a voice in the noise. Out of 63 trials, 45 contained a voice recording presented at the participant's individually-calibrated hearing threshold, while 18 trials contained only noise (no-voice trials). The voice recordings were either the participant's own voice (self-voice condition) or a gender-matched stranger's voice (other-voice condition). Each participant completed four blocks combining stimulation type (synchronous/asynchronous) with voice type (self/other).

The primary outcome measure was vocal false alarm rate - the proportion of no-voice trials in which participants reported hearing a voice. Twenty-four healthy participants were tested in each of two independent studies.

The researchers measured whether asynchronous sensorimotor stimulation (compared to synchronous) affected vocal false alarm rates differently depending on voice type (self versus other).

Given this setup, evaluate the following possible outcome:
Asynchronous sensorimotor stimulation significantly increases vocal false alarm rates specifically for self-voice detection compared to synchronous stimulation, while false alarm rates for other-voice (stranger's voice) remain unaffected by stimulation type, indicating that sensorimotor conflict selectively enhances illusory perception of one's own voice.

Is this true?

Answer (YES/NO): NO